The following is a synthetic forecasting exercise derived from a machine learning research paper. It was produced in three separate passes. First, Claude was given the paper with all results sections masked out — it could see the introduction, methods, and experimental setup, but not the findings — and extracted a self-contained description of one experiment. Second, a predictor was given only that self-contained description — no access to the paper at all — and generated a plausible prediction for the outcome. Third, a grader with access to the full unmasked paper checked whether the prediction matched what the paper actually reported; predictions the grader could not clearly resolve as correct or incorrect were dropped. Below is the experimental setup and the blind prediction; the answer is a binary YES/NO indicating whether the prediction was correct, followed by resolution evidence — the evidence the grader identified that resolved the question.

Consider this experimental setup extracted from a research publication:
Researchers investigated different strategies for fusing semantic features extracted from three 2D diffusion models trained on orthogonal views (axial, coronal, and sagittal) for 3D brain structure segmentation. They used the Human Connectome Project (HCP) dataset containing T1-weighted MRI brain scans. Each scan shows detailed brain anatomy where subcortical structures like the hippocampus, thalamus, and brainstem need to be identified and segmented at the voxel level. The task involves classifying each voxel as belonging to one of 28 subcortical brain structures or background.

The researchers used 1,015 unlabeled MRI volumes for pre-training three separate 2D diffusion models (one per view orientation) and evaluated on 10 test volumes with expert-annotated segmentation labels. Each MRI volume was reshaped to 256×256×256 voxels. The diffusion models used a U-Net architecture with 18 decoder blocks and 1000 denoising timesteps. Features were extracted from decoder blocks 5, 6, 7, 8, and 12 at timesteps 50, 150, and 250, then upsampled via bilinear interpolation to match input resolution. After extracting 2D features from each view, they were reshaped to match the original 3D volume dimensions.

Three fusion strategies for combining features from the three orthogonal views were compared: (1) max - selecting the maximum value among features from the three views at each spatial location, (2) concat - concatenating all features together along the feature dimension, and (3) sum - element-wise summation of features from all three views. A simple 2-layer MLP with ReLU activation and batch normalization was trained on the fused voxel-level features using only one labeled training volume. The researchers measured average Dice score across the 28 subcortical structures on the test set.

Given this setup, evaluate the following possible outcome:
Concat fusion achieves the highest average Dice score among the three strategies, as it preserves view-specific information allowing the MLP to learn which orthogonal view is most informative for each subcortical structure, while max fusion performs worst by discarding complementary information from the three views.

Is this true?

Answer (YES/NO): NO